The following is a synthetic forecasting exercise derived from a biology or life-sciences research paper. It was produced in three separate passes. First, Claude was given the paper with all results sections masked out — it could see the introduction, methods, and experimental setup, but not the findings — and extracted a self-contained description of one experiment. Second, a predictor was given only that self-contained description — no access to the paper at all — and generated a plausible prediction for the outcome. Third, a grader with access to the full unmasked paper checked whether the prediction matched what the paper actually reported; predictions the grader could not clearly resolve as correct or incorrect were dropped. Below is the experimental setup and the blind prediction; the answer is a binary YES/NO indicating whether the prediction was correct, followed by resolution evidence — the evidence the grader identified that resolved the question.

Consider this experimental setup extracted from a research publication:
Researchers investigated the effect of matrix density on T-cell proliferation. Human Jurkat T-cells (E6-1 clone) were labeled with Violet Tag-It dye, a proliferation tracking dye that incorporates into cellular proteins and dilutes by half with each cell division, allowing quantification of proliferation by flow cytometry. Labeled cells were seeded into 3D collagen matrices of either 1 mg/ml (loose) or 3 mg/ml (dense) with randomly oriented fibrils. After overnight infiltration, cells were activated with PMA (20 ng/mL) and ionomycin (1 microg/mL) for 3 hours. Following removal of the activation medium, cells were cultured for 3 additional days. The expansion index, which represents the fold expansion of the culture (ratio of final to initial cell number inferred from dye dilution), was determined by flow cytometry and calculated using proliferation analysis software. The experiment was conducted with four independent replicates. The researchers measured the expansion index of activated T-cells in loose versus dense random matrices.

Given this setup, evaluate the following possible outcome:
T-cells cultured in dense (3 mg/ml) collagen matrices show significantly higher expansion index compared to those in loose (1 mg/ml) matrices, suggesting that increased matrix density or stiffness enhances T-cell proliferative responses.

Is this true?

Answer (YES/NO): NO